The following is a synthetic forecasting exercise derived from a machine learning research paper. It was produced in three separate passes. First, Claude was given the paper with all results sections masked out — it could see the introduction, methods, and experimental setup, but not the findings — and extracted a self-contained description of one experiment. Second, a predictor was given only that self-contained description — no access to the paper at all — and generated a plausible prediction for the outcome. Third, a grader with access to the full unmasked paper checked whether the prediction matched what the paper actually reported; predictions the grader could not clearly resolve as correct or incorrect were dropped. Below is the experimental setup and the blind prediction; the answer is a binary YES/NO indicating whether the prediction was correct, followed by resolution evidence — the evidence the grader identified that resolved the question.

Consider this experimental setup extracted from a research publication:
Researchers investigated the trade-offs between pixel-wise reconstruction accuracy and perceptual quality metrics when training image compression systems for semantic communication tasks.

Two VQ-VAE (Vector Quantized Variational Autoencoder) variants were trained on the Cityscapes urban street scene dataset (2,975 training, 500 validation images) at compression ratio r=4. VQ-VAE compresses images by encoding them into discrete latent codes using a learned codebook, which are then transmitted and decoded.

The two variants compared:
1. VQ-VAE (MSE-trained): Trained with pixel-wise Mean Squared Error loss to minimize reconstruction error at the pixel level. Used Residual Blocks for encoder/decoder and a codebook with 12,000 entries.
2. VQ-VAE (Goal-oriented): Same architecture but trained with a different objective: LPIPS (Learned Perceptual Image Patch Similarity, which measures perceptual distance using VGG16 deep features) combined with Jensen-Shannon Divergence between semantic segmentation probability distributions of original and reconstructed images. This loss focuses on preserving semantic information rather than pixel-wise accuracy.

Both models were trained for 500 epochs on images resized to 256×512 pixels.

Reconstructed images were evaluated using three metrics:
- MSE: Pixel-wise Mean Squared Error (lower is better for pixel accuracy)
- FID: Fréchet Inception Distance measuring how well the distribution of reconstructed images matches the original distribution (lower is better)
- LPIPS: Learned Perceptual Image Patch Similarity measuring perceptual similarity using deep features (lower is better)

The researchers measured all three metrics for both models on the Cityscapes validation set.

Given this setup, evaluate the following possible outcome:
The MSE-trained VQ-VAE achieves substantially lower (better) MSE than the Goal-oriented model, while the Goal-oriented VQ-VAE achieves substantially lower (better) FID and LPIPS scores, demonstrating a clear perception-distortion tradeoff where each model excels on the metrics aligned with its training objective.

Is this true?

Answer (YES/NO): YES